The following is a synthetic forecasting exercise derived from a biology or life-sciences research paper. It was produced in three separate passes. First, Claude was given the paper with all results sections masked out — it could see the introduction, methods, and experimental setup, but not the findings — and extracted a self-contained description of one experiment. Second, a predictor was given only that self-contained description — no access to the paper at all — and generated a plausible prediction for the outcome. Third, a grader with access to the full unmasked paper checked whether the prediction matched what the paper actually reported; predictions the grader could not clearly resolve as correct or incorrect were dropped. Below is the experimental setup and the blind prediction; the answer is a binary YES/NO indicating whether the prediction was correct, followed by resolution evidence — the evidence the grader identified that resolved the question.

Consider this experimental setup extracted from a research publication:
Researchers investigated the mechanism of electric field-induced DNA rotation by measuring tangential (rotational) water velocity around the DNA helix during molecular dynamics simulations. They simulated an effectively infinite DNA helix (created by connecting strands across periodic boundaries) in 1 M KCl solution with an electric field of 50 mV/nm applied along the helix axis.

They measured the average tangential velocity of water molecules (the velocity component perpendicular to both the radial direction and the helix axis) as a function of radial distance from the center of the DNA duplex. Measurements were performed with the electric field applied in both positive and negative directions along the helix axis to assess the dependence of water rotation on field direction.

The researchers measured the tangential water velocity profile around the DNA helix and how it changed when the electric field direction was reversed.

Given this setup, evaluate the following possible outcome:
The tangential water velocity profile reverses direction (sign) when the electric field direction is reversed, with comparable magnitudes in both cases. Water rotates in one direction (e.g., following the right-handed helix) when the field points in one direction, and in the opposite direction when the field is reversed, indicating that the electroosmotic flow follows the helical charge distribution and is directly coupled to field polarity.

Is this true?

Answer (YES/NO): YES